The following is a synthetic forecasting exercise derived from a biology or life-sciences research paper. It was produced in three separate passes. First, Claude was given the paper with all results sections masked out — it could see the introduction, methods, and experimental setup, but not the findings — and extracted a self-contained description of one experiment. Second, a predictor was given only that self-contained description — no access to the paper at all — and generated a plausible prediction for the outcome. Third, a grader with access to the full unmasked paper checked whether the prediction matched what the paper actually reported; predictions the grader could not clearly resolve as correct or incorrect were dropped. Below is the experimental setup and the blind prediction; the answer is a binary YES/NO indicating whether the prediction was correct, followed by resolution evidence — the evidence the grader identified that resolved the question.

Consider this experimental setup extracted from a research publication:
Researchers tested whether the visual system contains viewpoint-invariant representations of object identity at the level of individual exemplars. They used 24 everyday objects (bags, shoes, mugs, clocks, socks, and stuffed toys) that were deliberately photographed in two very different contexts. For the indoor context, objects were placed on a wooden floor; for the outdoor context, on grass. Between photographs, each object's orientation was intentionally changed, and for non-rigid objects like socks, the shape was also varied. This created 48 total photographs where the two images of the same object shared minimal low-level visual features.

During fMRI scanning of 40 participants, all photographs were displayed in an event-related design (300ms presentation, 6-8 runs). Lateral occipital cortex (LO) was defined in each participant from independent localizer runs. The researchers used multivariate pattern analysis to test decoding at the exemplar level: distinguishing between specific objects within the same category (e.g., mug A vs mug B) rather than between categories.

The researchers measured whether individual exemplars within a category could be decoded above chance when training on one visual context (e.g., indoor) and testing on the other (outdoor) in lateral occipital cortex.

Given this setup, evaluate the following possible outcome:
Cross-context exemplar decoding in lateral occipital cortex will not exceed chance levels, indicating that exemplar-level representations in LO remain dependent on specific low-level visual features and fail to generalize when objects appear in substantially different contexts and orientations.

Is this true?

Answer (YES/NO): NO